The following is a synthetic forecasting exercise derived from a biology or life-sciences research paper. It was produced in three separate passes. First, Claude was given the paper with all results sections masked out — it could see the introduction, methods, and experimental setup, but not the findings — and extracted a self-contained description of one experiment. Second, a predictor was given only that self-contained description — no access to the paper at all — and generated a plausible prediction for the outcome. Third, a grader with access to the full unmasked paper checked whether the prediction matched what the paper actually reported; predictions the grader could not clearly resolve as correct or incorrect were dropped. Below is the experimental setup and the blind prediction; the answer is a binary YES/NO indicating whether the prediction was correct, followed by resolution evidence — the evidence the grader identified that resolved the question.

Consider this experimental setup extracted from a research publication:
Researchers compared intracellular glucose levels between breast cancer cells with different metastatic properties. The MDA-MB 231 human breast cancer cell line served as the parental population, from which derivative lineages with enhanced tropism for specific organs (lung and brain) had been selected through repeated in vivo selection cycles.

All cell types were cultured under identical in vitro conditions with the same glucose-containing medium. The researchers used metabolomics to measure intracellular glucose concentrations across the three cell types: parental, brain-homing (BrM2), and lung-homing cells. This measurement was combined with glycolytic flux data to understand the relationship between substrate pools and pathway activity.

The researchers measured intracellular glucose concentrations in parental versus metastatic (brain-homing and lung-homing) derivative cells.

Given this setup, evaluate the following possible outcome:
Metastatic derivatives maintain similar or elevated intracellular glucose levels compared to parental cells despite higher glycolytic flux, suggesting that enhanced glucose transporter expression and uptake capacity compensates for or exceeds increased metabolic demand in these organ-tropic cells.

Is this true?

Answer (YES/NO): NO